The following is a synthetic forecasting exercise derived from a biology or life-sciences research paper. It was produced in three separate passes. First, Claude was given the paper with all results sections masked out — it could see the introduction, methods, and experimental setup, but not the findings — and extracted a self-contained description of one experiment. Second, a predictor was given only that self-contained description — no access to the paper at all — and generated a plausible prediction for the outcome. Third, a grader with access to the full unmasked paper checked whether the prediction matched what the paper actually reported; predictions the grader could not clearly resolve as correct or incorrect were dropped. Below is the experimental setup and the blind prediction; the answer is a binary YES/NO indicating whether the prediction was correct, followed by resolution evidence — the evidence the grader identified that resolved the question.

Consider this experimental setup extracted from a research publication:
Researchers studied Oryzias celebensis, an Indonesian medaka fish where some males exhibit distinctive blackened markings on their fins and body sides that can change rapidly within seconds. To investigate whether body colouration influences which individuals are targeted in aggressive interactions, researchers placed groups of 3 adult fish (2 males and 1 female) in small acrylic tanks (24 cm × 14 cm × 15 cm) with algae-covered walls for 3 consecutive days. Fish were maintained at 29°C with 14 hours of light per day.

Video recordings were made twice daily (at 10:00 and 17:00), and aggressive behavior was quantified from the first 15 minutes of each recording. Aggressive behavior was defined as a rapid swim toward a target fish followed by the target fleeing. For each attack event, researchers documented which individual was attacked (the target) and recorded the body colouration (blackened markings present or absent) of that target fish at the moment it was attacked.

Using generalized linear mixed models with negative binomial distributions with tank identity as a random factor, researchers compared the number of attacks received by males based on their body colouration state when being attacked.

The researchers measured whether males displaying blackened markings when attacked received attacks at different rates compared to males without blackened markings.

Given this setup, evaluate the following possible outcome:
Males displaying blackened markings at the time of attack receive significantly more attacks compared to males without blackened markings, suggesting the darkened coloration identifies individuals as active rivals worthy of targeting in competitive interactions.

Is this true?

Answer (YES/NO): NO